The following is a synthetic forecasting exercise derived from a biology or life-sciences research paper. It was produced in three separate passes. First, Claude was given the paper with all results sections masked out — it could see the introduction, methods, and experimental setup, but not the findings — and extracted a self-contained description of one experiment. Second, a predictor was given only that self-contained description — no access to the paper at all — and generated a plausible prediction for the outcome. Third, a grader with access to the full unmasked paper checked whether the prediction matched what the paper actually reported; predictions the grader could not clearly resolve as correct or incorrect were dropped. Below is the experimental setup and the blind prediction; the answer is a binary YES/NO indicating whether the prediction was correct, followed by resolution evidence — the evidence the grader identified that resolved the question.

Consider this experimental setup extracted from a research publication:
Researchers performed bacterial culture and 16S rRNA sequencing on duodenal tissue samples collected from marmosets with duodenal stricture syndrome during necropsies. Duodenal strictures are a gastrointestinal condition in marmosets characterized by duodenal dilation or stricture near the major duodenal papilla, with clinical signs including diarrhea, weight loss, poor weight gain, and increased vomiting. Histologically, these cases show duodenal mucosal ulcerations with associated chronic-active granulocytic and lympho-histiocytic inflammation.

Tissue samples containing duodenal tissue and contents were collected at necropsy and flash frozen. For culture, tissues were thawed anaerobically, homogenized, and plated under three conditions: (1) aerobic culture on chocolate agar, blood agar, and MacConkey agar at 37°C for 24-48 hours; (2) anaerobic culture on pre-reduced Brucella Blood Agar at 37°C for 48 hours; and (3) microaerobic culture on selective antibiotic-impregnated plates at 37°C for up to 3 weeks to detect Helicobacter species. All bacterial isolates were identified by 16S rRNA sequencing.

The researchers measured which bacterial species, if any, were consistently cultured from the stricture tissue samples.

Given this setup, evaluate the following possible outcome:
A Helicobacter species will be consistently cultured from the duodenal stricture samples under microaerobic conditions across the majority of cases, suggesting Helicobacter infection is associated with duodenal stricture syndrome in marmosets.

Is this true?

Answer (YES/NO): NO